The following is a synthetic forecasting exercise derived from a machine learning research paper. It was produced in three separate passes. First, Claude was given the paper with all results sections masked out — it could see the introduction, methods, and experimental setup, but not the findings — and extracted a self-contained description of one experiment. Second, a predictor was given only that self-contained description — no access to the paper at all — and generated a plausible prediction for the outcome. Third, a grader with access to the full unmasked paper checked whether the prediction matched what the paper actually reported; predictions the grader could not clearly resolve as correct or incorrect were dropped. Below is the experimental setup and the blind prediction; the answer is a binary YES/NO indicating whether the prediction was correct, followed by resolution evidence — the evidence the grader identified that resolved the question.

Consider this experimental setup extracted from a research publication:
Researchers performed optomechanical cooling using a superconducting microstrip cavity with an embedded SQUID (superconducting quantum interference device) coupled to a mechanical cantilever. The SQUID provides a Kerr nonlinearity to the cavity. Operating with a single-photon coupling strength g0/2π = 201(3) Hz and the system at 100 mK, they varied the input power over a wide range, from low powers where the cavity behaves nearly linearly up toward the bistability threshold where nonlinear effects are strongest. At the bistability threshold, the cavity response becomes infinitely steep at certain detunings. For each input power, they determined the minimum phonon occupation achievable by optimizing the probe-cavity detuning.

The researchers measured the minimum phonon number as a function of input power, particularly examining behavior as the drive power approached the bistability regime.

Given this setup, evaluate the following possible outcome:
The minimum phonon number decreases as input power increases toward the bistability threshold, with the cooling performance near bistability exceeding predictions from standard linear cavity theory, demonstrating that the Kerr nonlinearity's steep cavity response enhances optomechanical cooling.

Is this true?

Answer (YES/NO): YES